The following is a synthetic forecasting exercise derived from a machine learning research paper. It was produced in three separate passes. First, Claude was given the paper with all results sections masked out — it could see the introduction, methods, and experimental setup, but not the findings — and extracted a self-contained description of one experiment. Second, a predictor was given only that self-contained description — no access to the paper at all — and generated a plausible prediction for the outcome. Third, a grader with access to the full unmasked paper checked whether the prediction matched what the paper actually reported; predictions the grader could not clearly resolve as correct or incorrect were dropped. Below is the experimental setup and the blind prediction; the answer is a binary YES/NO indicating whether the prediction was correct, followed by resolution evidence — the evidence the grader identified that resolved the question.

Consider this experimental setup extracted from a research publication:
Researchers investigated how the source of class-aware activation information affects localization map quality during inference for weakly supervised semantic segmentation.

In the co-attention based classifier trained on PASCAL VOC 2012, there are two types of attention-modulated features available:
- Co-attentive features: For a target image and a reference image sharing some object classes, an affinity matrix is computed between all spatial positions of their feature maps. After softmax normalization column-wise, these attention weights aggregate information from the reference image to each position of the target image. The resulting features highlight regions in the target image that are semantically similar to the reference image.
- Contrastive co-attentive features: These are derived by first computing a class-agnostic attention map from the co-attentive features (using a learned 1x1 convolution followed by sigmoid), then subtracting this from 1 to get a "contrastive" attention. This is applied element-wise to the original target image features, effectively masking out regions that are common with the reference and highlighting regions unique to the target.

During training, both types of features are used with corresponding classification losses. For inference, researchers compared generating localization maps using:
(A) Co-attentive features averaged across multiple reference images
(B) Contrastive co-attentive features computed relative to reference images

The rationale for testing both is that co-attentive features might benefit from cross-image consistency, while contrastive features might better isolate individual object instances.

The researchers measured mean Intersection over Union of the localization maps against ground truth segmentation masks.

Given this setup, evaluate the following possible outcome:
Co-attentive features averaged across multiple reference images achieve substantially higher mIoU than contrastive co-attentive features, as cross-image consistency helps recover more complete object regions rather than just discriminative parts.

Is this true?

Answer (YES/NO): NO